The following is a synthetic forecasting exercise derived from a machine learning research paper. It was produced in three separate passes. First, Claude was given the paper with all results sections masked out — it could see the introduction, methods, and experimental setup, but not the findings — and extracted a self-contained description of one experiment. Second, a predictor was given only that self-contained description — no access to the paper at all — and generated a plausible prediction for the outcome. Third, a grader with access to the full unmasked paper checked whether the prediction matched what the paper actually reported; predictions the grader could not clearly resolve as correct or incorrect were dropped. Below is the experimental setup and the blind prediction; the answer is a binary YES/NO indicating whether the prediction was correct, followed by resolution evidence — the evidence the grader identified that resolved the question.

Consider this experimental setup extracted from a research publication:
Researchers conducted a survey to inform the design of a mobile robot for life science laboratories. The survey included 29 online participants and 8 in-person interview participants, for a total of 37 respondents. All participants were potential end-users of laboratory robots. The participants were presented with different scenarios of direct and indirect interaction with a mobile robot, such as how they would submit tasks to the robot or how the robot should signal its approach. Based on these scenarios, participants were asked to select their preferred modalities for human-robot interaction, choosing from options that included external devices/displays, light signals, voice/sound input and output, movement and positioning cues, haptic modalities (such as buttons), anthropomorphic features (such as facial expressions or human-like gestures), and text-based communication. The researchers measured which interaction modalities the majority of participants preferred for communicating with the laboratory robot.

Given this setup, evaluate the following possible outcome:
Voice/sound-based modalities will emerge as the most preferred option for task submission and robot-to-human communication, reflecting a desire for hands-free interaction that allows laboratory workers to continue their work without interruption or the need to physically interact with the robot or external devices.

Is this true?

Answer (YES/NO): NO